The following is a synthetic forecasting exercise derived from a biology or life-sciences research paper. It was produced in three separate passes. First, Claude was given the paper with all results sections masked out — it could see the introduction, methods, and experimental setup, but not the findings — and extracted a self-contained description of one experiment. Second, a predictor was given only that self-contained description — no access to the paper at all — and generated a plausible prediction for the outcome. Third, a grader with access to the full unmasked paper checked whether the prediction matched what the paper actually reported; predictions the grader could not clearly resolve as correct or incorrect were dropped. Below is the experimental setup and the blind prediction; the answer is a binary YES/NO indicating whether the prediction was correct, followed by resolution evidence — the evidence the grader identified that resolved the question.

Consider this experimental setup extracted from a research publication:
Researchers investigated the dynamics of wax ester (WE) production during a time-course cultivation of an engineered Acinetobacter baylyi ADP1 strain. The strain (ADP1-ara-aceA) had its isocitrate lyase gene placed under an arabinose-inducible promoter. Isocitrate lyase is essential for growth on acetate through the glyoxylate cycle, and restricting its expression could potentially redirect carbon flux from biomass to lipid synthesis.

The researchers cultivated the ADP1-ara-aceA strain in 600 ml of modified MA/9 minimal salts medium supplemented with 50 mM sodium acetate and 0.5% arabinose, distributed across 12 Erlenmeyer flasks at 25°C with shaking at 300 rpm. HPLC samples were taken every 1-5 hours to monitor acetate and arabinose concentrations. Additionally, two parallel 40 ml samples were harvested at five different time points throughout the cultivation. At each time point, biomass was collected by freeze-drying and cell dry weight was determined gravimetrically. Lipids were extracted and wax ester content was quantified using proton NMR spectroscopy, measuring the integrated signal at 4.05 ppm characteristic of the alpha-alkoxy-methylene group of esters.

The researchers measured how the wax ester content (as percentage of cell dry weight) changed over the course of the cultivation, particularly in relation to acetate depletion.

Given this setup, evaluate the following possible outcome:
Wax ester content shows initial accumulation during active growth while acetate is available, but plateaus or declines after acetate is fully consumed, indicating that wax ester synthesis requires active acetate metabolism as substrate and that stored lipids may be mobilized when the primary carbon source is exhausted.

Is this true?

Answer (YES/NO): NO